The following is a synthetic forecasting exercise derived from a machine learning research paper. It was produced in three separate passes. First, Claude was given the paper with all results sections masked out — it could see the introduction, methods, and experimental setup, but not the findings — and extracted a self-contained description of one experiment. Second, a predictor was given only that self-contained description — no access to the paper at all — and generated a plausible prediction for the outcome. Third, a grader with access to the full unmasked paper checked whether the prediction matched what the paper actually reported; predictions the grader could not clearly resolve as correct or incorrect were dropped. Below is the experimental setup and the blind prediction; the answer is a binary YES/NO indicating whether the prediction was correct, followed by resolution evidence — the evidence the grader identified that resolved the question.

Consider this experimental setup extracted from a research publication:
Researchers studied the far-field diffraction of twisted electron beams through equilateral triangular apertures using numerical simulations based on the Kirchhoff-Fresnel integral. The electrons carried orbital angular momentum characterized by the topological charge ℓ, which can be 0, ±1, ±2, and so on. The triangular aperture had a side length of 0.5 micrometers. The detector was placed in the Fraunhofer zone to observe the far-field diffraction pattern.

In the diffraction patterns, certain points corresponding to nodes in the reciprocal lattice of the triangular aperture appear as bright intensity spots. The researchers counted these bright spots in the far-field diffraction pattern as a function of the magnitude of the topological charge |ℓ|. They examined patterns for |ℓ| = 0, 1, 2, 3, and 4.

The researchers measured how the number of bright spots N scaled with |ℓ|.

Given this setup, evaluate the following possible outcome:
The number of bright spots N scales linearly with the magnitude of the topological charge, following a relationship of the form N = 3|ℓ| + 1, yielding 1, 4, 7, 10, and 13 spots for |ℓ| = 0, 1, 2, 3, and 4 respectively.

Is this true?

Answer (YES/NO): NO